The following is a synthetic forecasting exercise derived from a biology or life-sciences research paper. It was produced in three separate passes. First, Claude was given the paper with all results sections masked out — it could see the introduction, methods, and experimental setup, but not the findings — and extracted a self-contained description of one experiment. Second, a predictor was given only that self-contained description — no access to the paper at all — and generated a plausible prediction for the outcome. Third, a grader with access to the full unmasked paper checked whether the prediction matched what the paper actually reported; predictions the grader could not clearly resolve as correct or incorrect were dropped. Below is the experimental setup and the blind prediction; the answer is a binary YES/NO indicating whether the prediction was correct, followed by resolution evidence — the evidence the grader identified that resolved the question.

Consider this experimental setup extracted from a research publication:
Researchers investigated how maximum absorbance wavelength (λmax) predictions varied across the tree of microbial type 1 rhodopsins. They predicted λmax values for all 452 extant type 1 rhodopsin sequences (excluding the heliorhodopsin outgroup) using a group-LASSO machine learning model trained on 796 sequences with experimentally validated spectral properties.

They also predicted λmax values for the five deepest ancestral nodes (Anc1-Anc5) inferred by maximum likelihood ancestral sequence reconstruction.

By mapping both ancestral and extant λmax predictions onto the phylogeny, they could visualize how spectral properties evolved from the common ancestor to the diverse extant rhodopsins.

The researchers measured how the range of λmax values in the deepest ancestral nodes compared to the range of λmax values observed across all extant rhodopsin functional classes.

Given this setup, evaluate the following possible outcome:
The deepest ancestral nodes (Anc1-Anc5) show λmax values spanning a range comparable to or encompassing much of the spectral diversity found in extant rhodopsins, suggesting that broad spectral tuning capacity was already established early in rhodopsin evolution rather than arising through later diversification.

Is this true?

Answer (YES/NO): NO